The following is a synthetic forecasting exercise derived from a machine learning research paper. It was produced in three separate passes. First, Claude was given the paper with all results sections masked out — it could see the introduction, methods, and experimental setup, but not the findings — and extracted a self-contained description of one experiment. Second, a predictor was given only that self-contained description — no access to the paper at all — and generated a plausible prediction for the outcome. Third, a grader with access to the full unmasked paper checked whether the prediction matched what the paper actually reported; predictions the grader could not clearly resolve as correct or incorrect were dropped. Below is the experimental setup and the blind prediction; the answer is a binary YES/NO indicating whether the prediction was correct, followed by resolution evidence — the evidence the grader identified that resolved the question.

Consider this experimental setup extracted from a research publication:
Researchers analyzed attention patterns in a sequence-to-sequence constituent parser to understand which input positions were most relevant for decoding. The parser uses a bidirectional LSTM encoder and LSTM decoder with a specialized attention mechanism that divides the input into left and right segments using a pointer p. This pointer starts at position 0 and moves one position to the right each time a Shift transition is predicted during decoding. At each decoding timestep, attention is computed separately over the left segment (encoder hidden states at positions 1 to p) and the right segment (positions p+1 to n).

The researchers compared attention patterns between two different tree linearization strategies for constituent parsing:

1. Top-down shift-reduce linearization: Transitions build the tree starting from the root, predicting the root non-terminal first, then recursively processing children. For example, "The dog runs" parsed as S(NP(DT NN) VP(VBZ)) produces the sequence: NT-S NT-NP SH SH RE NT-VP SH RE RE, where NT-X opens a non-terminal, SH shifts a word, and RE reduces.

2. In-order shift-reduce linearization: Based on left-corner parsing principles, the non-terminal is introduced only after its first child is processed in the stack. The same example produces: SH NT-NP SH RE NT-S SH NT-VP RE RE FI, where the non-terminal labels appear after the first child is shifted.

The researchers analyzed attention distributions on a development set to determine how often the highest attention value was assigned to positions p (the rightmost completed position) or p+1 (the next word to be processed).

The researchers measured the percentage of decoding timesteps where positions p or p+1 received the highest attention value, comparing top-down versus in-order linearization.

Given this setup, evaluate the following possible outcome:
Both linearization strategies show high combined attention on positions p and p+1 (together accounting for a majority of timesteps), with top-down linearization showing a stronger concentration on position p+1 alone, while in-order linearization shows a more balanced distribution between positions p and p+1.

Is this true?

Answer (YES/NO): NO